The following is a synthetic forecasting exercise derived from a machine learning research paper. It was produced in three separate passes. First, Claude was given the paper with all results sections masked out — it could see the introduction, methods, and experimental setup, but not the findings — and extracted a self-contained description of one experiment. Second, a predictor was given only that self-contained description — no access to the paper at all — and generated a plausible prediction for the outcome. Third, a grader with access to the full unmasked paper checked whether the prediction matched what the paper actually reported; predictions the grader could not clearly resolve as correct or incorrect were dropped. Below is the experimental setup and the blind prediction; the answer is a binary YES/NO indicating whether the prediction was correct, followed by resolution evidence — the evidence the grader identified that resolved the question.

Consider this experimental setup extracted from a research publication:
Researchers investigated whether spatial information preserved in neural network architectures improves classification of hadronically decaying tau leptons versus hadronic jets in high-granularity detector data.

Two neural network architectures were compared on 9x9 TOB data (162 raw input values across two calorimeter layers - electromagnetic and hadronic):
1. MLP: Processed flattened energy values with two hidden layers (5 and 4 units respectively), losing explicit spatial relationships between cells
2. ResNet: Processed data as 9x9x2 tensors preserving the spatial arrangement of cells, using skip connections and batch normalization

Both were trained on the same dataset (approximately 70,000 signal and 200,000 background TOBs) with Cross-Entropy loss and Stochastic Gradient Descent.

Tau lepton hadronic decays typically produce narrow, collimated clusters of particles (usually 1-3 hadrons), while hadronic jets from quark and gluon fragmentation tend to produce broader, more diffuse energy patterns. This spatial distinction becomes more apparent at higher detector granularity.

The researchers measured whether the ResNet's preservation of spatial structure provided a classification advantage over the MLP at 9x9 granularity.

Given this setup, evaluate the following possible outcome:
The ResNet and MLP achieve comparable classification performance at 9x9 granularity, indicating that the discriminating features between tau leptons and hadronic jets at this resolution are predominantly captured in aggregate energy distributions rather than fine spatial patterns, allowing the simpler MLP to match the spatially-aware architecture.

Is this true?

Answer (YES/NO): NO